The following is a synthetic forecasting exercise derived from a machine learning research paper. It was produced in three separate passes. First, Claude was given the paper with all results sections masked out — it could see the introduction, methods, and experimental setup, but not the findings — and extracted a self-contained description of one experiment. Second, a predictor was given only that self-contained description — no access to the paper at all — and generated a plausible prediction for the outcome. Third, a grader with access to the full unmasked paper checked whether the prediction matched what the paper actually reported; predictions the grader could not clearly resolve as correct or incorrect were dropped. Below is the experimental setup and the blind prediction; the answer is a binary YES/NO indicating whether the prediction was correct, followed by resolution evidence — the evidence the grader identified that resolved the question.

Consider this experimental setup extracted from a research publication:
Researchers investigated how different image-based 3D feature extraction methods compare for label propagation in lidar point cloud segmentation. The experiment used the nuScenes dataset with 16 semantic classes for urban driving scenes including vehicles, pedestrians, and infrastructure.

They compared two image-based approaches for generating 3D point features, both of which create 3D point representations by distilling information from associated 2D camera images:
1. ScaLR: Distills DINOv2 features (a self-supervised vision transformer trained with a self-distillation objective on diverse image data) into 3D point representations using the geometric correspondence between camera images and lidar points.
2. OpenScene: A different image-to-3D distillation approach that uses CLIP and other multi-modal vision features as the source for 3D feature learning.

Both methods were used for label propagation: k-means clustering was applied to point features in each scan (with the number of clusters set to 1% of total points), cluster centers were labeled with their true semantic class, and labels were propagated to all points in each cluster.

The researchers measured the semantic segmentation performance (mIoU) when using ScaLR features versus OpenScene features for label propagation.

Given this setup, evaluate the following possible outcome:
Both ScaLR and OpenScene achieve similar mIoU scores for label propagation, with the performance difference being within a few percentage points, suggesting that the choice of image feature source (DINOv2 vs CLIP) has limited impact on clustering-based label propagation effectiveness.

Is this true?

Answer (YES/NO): NO